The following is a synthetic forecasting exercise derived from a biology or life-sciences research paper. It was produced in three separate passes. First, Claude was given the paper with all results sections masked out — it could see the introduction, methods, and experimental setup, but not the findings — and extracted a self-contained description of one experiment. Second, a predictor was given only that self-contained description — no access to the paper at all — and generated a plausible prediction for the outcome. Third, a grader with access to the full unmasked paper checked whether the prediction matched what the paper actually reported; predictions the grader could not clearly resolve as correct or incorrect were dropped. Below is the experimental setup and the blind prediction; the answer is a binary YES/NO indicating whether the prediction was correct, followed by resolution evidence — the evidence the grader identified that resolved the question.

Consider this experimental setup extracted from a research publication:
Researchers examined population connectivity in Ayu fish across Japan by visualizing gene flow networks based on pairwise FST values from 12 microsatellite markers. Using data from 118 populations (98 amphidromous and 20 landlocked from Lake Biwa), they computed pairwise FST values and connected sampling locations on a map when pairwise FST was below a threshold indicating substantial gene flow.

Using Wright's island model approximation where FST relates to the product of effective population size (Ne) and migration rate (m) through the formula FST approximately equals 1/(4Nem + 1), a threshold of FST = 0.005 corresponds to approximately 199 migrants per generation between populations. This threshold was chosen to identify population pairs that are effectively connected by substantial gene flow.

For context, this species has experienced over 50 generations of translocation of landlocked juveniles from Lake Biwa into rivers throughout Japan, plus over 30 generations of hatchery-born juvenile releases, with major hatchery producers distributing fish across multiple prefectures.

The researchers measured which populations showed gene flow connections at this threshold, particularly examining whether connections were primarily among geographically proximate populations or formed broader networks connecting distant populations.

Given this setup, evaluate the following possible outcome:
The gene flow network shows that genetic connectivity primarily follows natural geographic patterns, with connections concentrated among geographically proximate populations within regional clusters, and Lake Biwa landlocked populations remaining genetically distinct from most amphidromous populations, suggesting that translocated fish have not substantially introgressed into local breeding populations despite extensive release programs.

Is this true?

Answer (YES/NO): NO